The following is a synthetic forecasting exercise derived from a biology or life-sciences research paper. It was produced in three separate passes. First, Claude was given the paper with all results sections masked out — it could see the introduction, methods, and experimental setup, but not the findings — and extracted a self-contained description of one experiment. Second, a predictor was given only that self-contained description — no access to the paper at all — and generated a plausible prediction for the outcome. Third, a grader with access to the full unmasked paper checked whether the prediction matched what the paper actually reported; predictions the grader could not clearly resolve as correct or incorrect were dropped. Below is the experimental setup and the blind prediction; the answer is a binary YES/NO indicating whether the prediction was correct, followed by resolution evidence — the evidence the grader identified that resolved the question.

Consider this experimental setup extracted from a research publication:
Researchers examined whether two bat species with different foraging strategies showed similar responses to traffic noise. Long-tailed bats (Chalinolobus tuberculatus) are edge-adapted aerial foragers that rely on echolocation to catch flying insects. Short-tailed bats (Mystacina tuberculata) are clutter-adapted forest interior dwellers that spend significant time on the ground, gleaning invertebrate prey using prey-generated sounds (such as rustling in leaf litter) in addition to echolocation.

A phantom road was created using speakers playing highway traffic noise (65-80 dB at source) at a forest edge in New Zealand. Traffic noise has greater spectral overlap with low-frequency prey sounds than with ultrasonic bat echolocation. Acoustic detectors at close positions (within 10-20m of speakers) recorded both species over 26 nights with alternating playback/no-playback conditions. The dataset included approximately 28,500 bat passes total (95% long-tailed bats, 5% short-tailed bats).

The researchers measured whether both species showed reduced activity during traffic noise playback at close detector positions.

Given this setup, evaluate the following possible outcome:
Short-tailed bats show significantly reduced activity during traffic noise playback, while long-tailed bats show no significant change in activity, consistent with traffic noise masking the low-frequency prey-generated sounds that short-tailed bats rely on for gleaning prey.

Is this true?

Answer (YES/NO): NO